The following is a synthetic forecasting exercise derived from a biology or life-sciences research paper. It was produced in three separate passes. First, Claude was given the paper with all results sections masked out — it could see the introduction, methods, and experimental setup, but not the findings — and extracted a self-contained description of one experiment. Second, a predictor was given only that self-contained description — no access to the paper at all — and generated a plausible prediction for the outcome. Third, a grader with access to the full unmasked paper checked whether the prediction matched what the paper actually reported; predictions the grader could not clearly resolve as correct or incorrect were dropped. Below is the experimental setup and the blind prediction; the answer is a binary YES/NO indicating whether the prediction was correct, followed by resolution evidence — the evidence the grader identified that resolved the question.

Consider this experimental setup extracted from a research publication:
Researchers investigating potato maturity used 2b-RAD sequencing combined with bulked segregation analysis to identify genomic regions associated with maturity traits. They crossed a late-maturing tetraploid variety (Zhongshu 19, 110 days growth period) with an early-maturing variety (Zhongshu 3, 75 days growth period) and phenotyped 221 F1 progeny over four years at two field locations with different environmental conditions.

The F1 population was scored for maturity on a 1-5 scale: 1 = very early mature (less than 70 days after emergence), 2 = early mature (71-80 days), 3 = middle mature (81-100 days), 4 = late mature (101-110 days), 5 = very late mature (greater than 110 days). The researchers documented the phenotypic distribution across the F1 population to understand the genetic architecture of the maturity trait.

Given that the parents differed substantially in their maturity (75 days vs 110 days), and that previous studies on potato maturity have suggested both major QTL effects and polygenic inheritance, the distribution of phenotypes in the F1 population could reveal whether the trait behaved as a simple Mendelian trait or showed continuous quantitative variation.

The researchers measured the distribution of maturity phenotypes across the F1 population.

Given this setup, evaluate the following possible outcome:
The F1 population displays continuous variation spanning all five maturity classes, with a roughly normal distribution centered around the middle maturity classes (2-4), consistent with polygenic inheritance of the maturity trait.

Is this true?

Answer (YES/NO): YES